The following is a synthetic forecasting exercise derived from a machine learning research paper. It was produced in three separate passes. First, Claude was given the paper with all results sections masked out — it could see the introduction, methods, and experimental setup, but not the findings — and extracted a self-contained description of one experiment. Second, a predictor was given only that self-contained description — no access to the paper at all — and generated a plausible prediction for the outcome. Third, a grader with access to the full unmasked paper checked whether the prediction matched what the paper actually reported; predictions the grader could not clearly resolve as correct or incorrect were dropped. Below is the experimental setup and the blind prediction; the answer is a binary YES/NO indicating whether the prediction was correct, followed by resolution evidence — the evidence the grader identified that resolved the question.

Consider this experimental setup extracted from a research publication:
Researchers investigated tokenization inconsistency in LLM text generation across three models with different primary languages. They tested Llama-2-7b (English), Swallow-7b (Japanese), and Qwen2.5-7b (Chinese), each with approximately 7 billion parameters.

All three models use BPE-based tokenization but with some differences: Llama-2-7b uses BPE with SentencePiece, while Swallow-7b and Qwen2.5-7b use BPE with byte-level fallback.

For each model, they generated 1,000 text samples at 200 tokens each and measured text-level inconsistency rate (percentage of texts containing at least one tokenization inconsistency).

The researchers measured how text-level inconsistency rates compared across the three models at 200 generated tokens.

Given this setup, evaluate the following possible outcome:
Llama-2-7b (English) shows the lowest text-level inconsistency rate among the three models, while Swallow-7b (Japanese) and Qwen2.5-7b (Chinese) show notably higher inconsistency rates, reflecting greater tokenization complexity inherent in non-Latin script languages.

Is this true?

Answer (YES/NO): NO